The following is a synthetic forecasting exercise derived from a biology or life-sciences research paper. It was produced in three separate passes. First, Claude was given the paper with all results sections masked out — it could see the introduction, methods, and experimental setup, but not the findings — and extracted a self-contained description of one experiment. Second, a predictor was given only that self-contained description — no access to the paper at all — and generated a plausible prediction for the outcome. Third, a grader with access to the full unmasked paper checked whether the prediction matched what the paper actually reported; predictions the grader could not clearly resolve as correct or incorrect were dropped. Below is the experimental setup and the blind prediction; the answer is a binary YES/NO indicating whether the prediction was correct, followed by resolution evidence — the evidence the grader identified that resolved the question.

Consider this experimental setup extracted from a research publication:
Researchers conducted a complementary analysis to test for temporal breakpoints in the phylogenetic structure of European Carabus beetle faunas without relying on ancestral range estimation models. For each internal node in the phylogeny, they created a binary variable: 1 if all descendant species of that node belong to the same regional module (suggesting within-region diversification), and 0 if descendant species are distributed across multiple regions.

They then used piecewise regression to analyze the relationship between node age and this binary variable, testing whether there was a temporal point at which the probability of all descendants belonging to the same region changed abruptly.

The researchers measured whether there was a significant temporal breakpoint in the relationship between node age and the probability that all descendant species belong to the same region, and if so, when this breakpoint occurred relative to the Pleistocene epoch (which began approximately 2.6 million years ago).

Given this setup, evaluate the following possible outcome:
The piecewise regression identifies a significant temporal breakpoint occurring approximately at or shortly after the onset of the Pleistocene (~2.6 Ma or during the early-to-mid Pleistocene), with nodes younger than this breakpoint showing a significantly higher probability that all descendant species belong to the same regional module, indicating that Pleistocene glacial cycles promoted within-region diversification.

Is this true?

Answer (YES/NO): NO